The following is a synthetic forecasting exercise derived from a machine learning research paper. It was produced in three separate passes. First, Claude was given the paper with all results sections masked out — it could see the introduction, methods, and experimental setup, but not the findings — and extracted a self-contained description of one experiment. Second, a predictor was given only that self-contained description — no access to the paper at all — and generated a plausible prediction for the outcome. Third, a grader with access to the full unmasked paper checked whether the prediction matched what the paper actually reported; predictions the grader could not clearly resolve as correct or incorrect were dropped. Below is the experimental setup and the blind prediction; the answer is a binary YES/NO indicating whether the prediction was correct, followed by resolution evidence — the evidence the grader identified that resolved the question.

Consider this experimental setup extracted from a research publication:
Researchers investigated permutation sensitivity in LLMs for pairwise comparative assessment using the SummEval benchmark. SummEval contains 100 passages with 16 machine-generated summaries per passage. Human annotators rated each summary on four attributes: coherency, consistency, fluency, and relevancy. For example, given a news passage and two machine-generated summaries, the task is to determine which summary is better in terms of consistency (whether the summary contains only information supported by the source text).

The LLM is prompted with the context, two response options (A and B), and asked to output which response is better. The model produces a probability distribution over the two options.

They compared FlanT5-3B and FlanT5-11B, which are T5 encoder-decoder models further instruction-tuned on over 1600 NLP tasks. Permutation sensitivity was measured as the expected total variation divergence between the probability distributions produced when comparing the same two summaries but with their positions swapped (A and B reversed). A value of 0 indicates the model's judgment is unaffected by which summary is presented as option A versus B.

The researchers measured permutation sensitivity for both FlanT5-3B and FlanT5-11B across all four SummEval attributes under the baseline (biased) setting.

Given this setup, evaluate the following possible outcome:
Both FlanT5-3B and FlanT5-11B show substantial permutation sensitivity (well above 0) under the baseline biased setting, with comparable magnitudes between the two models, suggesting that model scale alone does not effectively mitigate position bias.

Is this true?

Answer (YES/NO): NO